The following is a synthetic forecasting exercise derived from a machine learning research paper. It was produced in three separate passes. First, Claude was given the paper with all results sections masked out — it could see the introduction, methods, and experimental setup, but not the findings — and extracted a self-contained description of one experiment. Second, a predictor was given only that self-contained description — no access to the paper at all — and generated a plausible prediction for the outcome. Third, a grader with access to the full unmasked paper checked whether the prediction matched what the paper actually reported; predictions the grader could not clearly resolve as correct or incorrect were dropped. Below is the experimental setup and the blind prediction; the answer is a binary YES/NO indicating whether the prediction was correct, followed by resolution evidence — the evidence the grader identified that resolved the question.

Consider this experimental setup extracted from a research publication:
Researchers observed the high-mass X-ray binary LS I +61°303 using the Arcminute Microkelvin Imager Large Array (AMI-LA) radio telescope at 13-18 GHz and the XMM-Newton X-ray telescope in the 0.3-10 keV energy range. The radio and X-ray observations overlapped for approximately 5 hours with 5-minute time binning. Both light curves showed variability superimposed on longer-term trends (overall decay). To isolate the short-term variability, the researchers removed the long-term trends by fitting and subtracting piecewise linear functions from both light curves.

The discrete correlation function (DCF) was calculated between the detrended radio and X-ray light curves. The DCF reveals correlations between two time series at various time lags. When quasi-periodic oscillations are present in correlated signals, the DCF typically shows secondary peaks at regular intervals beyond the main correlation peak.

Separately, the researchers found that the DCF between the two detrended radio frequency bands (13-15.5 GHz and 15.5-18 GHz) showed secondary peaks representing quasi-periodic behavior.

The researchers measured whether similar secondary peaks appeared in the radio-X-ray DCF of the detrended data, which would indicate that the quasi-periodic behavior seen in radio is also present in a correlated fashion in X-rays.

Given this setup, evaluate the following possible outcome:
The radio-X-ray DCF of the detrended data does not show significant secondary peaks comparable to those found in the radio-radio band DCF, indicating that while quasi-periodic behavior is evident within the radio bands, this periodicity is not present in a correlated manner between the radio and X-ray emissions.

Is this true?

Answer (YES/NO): YES